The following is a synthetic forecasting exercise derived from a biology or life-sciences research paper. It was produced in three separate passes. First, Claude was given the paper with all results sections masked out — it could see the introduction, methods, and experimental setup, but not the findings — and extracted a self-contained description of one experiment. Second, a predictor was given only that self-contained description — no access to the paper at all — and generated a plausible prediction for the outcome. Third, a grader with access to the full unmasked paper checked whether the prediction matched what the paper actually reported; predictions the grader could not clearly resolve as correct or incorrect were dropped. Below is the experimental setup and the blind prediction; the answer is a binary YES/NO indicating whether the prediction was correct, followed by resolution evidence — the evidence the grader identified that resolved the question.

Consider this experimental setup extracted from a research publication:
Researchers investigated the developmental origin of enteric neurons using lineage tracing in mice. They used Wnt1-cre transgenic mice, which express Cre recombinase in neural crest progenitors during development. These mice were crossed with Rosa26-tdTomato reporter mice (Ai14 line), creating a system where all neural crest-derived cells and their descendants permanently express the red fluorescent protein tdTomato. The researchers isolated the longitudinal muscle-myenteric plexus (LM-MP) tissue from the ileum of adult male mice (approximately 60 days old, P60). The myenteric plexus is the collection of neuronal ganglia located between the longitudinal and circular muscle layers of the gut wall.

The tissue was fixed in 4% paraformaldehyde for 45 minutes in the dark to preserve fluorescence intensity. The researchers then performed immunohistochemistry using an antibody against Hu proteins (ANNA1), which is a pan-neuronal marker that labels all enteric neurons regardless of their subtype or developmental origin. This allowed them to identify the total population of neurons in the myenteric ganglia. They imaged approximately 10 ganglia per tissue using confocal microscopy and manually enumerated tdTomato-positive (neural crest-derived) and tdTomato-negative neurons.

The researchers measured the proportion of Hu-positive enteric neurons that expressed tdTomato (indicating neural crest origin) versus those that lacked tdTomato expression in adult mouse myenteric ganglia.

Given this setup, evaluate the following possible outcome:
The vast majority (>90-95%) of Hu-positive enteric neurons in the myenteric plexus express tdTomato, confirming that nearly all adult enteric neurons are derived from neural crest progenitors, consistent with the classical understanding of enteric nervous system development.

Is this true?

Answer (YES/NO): NO